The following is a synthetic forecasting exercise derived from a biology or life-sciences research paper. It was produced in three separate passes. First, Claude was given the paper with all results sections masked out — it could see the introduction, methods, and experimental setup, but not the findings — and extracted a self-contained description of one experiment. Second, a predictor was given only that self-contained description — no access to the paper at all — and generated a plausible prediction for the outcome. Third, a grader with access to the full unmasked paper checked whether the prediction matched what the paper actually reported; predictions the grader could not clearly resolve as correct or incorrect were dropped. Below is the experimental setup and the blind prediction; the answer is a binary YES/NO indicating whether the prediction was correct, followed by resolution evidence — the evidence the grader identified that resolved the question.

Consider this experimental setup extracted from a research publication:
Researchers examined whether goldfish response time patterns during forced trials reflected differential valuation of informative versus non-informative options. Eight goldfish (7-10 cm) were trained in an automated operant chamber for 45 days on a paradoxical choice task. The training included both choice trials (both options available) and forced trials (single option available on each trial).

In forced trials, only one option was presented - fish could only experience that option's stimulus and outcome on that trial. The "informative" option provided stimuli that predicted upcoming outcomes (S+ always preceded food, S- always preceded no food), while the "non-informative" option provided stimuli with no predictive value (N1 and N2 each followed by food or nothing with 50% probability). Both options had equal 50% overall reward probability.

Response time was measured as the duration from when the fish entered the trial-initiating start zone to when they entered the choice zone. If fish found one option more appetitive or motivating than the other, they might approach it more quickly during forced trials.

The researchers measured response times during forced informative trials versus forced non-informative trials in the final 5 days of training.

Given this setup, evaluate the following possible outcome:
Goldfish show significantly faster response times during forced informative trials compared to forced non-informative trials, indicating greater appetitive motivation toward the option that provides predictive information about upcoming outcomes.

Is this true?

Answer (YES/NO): NO